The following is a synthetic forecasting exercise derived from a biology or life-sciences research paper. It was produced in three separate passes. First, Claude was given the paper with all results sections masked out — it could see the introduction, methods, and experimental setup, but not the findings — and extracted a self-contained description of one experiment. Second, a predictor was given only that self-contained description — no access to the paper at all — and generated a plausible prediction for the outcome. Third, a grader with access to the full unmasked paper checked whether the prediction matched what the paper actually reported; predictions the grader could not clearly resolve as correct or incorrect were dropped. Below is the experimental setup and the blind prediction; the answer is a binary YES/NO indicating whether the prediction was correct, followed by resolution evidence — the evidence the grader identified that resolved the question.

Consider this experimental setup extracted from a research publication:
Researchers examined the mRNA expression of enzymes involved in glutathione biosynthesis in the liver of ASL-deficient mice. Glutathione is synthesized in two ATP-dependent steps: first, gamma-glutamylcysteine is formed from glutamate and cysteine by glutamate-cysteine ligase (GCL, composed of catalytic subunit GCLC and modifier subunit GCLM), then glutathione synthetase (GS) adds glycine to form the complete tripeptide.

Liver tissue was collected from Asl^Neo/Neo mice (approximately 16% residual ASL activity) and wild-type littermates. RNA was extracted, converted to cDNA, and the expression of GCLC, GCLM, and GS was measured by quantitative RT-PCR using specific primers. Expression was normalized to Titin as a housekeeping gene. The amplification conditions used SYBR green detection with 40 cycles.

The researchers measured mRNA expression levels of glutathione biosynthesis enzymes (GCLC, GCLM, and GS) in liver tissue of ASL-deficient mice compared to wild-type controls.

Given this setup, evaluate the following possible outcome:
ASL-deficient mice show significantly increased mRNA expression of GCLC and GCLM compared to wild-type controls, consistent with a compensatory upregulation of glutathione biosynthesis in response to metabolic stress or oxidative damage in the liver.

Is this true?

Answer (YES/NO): NO